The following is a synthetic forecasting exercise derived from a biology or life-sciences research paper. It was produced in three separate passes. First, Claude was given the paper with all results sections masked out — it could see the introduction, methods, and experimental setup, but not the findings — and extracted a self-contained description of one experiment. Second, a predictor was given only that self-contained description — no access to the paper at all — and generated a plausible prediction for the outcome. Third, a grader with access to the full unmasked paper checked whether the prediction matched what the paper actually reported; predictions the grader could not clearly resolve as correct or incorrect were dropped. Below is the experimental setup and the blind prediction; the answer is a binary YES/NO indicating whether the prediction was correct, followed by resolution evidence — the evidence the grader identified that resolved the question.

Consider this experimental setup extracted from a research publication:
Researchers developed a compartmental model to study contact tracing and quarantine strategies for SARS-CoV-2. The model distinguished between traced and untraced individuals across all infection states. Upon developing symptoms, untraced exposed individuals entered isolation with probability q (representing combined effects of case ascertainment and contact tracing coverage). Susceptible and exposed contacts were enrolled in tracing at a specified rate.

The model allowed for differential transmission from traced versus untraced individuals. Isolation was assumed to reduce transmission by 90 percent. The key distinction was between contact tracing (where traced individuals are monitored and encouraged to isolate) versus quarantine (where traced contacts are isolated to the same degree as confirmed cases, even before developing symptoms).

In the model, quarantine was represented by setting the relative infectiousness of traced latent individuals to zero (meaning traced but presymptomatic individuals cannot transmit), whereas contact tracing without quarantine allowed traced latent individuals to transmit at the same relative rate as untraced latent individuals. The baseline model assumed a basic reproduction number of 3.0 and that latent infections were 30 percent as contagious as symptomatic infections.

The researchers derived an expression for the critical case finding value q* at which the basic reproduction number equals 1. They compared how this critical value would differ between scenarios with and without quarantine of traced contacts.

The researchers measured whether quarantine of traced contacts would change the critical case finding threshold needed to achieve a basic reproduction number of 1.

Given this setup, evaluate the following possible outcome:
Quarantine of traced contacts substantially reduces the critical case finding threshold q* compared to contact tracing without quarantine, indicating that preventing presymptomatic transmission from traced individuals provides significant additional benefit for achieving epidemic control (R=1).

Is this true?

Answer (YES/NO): NO